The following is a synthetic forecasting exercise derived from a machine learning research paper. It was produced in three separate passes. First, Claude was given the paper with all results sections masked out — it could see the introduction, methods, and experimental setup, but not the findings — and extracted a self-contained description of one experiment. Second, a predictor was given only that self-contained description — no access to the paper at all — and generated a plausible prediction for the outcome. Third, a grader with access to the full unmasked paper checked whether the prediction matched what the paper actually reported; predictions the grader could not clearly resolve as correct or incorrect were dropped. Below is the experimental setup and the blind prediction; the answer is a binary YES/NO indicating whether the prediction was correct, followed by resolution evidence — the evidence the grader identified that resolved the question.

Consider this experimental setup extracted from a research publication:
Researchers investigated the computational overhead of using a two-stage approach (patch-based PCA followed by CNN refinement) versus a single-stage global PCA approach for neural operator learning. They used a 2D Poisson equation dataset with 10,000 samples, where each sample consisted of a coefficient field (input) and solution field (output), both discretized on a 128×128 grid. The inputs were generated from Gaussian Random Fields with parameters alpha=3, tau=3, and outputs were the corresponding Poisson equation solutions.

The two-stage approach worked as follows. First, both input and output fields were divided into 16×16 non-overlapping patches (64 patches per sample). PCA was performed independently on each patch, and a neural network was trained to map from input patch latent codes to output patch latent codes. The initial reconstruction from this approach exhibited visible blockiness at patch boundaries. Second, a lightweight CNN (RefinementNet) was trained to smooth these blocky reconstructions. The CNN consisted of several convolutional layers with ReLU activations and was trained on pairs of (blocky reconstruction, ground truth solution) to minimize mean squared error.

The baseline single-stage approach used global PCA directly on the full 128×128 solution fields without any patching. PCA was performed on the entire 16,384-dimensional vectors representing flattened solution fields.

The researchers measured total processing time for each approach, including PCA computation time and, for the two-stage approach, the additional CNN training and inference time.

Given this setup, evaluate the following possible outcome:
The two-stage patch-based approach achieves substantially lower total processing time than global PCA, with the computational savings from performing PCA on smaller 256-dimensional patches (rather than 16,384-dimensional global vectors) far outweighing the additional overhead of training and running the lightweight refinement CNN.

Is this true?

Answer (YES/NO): YES